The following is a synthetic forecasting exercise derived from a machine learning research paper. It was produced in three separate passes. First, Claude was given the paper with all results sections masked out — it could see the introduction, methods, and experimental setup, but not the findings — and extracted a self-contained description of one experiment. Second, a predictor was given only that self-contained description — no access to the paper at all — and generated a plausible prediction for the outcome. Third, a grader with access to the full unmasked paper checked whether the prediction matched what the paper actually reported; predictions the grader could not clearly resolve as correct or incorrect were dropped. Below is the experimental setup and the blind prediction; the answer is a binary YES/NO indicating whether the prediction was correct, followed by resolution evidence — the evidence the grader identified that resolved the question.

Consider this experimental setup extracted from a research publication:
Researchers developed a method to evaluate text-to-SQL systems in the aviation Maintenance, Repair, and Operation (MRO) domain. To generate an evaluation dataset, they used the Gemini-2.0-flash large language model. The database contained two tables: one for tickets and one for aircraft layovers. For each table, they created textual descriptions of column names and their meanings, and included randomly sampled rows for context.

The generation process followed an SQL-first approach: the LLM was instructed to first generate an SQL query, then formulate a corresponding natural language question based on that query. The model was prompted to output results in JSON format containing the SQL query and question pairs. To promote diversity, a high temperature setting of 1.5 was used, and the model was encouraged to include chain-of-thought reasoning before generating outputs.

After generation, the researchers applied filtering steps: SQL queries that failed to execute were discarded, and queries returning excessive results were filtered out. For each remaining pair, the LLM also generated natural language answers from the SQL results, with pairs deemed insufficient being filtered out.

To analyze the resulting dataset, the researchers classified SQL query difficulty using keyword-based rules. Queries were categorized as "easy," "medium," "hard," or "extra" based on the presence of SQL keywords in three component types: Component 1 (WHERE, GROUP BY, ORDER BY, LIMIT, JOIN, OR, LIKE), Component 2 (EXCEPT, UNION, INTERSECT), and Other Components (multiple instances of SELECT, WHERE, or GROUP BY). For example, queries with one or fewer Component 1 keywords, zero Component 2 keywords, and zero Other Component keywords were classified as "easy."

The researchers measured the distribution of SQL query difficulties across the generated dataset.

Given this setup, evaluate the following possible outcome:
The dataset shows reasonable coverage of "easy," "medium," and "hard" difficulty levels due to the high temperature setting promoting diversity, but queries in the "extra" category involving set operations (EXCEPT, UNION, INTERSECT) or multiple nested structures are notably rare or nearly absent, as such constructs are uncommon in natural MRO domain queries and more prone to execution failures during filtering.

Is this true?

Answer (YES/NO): NO